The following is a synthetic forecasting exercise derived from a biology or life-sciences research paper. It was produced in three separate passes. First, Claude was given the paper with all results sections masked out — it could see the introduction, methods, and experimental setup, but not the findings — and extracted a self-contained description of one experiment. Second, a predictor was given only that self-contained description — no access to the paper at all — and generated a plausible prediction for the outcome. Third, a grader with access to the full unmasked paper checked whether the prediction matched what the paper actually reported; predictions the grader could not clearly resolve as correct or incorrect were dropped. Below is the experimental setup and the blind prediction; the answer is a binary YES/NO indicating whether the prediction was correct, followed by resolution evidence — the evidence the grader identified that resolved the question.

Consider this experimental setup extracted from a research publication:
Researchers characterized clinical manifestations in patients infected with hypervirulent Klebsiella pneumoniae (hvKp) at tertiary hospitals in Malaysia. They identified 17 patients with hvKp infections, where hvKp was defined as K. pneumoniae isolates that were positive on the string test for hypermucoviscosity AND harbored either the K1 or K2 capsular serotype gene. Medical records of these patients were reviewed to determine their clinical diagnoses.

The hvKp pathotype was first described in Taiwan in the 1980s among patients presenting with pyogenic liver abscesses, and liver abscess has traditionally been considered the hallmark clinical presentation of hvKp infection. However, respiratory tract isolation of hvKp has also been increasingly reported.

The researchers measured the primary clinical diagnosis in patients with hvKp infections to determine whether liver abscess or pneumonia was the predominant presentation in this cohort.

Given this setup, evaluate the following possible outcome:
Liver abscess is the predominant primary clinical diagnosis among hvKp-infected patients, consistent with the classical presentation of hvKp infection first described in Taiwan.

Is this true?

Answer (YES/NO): NO